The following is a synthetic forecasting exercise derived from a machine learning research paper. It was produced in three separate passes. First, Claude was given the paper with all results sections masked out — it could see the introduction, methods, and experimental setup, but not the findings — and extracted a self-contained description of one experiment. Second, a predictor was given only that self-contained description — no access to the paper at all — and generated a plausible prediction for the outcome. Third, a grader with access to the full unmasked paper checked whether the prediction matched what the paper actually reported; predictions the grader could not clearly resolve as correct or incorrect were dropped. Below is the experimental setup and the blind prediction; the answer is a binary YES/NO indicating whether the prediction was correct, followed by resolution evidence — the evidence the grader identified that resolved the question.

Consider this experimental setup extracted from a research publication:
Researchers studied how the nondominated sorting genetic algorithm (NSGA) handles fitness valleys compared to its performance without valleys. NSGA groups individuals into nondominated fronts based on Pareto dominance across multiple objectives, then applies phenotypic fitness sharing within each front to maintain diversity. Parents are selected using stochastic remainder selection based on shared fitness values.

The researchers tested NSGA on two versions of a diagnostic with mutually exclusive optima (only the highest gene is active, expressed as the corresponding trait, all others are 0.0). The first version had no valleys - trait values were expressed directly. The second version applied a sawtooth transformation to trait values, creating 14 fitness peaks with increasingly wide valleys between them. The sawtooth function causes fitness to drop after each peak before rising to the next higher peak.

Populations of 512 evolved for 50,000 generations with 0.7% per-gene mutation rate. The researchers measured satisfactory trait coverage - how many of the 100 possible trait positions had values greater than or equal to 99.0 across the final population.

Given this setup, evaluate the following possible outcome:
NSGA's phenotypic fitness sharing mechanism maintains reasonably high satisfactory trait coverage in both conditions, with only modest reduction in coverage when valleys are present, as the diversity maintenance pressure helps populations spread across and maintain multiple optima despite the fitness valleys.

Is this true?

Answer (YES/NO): NO